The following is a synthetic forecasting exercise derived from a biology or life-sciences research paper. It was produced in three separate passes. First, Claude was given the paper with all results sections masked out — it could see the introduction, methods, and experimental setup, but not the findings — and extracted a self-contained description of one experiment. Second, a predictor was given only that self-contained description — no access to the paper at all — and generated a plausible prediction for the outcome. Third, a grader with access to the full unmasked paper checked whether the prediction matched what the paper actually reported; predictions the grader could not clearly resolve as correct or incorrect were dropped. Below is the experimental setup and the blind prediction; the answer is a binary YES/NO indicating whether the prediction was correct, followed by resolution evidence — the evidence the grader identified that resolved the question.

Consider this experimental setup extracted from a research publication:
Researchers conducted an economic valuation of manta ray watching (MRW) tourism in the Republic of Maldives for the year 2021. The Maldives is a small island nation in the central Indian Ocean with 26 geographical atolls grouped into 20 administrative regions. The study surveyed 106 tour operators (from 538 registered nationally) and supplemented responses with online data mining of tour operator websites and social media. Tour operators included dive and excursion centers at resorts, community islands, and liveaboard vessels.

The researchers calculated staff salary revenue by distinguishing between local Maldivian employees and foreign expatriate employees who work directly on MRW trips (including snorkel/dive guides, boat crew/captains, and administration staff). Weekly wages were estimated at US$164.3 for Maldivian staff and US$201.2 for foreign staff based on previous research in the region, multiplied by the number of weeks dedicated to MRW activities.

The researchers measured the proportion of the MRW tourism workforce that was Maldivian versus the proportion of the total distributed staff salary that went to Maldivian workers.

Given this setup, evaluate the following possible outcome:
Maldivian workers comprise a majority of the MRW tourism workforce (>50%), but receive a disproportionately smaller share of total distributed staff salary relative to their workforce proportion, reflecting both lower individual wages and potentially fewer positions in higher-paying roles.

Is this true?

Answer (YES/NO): YES